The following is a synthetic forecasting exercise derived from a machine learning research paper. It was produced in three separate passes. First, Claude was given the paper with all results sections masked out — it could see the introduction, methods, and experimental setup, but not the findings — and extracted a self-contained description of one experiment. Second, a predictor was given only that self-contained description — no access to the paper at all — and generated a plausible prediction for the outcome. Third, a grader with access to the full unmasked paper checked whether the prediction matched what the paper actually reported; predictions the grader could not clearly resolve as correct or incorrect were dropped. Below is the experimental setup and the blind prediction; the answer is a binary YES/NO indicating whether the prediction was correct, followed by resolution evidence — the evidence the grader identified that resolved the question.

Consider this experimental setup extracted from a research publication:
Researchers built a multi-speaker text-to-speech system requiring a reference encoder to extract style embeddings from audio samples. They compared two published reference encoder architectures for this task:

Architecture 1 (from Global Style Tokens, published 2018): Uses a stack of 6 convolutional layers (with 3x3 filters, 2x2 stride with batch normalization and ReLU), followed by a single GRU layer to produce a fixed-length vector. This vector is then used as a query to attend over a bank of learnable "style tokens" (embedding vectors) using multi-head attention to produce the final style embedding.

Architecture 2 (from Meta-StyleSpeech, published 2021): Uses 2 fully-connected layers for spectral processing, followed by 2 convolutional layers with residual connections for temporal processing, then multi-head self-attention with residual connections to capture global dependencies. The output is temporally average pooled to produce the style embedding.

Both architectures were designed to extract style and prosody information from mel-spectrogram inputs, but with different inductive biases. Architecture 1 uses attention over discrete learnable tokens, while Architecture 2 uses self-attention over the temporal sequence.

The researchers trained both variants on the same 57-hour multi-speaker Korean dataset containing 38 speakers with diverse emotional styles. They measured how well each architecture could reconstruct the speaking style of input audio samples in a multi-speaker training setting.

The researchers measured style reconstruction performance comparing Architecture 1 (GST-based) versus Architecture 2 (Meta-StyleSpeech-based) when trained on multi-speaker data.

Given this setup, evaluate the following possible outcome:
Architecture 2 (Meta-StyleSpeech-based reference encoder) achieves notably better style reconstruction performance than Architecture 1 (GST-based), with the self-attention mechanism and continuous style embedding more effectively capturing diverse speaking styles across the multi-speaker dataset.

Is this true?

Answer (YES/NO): YES